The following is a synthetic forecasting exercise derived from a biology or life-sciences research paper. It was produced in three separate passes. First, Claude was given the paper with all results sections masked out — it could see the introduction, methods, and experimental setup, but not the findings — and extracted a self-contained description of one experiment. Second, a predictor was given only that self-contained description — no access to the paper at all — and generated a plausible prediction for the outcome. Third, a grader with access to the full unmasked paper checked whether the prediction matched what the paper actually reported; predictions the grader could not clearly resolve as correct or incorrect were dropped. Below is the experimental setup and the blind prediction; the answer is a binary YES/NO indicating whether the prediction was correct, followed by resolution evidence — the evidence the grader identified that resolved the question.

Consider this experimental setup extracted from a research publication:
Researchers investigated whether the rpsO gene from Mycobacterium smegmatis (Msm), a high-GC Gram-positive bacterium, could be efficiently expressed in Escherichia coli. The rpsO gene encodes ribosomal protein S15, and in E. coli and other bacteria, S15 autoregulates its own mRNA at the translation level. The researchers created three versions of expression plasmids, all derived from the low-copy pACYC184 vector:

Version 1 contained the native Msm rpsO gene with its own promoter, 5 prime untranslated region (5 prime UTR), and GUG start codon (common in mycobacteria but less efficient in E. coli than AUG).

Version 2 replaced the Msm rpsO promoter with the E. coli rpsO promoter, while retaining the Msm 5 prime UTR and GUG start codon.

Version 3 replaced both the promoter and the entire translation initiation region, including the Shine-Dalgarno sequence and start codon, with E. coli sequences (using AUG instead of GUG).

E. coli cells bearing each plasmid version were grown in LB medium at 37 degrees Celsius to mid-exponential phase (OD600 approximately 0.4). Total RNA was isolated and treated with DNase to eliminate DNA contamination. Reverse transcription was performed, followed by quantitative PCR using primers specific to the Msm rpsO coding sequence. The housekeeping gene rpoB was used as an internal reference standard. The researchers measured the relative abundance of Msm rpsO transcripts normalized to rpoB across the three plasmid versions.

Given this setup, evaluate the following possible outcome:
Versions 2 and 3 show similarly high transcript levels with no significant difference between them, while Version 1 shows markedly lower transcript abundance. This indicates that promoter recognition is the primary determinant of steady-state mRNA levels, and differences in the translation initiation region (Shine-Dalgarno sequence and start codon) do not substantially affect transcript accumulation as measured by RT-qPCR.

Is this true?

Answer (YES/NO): NO